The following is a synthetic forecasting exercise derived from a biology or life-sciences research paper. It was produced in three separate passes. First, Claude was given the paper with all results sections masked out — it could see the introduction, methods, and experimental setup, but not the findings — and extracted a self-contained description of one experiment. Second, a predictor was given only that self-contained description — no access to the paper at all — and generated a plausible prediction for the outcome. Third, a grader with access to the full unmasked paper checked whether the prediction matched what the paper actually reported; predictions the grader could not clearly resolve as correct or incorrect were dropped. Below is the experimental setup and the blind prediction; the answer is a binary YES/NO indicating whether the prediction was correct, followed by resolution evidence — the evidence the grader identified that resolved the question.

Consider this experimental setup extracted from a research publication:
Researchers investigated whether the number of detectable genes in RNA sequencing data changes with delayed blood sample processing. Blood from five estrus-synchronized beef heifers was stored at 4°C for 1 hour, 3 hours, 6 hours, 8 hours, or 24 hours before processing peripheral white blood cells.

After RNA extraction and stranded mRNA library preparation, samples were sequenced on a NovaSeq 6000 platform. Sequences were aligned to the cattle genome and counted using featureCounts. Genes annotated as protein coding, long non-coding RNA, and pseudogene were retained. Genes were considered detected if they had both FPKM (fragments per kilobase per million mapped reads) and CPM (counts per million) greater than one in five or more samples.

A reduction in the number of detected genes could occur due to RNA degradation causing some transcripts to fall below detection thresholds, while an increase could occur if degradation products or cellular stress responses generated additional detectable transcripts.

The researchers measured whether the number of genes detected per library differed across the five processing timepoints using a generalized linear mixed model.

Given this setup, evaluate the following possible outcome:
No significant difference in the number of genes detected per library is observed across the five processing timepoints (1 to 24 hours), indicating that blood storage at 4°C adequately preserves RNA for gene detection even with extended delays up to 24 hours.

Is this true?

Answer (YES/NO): YES